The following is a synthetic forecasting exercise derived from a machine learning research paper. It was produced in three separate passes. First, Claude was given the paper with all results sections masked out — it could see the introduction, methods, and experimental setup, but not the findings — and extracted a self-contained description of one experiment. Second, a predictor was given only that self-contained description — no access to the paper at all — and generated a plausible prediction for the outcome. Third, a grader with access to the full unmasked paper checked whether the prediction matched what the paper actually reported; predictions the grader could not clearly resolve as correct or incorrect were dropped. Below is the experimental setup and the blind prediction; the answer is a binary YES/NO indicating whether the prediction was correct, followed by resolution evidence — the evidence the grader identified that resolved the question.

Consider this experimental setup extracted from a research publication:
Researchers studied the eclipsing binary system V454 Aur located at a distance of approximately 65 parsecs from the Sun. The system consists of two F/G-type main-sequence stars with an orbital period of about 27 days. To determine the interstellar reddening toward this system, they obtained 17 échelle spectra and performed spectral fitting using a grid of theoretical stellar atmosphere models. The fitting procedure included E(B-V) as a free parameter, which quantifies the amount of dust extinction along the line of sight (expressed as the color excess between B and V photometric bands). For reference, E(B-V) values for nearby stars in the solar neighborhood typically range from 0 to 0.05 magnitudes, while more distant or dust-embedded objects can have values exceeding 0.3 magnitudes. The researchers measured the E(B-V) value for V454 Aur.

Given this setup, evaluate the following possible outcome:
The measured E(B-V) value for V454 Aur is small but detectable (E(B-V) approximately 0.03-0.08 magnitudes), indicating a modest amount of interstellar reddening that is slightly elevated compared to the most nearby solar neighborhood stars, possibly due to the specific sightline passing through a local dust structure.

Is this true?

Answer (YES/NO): NO